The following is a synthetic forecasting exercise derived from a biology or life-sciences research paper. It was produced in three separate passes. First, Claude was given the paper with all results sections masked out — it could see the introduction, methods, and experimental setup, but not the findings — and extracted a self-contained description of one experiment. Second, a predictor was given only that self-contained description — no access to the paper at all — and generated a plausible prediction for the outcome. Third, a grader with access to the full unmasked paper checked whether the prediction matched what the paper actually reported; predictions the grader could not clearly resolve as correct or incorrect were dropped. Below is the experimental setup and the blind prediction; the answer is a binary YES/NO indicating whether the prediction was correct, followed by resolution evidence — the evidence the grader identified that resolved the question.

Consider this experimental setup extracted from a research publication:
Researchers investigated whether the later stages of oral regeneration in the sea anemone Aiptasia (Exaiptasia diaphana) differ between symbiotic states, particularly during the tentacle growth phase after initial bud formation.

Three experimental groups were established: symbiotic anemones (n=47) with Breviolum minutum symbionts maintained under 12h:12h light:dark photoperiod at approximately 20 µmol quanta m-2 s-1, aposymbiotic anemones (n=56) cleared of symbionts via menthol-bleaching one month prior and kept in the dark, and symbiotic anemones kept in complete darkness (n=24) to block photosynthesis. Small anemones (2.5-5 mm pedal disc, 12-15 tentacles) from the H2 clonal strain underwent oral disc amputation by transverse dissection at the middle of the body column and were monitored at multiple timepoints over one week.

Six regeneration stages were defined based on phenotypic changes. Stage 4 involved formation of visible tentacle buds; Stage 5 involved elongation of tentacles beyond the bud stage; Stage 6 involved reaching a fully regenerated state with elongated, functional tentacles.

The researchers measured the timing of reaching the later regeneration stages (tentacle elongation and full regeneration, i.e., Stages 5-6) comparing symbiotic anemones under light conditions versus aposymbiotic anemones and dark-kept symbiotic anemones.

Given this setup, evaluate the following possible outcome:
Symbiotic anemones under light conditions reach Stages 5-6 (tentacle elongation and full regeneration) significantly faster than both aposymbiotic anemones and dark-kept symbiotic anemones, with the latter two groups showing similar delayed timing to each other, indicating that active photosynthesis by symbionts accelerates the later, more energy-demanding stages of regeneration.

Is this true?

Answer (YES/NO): NO